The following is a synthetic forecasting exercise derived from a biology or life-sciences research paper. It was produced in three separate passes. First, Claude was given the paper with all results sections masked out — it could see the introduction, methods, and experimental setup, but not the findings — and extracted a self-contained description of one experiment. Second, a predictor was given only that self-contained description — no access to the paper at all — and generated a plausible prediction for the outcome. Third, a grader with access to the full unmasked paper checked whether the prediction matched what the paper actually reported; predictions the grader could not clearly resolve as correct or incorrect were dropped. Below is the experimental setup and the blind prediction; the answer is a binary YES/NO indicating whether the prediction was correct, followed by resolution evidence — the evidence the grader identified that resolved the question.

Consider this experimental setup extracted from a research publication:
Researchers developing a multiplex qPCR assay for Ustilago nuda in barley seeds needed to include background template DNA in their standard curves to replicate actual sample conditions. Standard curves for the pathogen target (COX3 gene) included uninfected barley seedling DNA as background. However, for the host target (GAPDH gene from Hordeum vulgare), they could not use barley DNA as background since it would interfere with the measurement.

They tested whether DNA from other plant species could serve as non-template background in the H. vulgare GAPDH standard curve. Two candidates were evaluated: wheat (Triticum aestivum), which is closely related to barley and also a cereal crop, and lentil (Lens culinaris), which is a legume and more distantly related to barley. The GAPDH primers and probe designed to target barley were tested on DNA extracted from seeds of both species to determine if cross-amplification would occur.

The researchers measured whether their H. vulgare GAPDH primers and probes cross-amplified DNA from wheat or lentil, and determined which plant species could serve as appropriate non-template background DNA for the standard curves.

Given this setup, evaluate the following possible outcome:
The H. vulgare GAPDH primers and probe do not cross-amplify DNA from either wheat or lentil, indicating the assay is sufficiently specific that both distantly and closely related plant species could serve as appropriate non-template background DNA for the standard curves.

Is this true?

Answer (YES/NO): NO